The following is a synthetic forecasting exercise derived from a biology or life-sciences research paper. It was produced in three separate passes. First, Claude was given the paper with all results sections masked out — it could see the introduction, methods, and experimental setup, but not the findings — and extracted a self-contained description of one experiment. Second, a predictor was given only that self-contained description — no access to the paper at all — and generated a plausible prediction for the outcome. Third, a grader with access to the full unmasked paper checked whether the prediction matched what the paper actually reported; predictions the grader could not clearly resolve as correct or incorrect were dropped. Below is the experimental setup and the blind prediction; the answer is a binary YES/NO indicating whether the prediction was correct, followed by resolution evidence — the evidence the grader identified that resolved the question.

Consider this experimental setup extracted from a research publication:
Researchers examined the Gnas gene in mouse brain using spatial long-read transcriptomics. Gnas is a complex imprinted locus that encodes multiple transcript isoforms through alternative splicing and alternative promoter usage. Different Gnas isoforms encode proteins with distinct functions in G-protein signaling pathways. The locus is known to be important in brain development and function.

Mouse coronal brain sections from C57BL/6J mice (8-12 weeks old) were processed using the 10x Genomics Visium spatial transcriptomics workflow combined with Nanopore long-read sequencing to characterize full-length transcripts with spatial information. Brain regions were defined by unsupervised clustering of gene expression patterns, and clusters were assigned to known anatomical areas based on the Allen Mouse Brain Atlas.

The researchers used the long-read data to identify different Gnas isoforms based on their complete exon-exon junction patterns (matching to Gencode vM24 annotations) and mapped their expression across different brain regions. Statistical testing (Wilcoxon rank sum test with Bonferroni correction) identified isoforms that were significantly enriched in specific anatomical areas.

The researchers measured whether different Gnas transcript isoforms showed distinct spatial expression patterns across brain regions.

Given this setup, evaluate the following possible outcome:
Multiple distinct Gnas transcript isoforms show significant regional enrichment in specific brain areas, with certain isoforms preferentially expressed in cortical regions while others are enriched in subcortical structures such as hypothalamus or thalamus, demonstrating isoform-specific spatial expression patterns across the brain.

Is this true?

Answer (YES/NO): NO